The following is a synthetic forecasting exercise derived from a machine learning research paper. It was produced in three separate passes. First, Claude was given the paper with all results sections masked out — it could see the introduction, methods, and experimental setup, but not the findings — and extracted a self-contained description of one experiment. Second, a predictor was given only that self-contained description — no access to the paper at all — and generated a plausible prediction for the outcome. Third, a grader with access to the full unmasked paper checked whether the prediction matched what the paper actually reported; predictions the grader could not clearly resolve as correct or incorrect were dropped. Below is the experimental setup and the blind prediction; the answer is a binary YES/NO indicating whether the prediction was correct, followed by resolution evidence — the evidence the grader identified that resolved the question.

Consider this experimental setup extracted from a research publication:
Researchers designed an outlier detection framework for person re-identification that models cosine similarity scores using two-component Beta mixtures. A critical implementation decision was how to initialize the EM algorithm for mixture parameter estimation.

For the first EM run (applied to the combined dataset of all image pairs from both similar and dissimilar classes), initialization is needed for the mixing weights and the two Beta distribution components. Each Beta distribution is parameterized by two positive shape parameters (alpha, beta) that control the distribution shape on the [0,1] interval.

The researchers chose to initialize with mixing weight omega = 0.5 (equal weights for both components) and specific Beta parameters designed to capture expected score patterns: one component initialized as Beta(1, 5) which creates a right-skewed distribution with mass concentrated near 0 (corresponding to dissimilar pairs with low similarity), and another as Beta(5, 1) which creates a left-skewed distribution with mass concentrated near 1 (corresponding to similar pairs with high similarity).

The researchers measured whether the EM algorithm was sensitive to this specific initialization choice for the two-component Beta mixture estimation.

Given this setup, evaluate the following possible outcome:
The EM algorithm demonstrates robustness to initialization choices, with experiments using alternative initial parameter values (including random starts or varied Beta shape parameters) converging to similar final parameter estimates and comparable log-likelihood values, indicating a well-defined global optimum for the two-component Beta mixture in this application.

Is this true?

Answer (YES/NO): NO